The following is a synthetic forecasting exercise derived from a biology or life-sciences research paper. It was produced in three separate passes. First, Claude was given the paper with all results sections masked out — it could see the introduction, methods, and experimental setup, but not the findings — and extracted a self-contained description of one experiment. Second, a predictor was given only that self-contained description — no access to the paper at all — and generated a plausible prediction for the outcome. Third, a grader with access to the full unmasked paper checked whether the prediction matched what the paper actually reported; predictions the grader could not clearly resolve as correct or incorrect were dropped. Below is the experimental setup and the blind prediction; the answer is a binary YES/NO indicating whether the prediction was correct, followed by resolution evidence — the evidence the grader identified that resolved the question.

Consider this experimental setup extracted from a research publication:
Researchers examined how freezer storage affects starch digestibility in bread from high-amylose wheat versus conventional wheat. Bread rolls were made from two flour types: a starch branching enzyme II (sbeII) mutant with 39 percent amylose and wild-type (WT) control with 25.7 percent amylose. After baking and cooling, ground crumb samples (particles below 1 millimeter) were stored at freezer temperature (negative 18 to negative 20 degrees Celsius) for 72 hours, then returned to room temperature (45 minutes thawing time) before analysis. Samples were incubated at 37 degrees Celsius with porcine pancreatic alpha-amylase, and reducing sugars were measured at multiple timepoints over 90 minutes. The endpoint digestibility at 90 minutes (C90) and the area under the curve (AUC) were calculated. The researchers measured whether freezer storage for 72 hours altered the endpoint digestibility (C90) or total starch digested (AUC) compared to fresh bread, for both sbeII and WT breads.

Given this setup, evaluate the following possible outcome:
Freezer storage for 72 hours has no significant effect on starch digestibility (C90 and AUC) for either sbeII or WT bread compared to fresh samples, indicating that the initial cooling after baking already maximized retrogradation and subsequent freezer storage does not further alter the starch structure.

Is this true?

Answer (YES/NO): NO